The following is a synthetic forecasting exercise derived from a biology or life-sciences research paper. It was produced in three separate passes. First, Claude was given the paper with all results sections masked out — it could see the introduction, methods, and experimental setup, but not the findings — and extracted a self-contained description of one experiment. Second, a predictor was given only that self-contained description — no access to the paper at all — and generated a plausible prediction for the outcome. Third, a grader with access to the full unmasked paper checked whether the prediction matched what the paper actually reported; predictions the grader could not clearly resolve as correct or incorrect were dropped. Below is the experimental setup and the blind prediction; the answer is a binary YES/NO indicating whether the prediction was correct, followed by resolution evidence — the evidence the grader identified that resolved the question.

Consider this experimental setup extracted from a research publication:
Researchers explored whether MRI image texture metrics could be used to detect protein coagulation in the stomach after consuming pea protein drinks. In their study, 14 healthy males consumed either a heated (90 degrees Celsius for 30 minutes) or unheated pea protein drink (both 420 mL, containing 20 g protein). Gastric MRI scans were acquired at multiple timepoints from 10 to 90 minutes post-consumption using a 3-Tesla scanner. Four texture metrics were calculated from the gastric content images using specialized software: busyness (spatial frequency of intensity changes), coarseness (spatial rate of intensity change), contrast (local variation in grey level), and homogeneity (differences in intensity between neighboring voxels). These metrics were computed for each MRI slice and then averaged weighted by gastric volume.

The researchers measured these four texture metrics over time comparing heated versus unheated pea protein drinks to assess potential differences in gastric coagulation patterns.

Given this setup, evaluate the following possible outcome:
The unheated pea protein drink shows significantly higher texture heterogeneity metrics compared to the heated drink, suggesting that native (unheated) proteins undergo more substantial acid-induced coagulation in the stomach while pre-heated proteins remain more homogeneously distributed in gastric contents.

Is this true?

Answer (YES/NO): NO